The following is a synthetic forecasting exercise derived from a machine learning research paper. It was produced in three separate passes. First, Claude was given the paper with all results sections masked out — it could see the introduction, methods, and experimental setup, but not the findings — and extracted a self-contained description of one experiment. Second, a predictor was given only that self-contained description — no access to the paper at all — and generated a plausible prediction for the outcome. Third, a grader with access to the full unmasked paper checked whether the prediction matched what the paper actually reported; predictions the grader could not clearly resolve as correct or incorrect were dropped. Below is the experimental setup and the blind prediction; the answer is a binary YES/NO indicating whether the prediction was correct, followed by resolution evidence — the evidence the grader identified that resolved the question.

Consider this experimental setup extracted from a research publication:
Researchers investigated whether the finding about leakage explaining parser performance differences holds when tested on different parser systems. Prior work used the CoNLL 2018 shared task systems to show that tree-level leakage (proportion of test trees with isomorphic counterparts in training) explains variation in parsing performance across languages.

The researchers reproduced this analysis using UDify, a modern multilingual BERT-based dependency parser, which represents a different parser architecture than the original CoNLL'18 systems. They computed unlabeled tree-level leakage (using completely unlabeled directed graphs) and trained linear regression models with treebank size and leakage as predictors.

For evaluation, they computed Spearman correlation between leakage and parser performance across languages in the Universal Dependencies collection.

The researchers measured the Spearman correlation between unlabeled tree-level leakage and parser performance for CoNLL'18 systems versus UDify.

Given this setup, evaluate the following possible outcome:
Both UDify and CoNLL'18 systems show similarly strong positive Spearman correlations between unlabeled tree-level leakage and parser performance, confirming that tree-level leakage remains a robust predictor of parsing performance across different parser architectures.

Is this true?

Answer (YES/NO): NO